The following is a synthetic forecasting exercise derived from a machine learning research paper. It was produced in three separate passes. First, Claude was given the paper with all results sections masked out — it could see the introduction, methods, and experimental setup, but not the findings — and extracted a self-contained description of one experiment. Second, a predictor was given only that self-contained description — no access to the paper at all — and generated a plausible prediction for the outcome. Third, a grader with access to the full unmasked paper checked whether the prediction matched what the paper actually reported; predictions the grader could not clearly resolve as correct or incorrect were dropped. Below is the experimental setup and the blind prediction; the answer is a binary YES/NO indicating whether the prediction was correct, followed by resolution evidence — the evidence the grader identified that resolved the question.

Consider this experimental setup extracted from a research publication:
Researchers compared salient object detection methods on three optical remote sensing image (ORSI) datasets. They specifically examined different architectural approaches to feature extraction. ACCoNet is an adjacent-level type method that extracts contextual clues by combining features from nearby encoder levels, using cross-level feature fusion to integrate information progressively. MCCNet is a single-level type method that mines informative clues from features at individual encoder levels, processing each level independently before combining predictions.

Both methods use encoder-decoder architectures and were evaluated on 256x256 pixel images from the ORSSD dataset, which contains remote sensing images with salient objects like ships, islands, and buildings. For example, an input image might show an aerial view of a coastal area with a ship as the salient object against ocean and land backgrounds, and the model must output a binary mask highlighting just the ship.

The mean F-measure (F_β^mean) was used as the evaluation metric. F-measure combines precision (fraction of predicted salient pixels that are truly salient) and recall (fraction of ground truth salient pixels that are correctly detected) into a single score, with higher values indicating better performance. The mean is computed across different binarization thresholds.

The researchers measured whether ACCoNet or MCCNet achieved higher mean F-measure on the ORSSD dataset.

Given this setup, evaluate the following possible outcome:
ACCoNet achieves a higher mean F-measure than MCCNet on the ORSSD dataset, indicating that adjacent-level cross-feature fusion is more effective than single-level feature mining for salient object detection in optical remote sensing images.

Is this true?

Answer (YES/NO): NO